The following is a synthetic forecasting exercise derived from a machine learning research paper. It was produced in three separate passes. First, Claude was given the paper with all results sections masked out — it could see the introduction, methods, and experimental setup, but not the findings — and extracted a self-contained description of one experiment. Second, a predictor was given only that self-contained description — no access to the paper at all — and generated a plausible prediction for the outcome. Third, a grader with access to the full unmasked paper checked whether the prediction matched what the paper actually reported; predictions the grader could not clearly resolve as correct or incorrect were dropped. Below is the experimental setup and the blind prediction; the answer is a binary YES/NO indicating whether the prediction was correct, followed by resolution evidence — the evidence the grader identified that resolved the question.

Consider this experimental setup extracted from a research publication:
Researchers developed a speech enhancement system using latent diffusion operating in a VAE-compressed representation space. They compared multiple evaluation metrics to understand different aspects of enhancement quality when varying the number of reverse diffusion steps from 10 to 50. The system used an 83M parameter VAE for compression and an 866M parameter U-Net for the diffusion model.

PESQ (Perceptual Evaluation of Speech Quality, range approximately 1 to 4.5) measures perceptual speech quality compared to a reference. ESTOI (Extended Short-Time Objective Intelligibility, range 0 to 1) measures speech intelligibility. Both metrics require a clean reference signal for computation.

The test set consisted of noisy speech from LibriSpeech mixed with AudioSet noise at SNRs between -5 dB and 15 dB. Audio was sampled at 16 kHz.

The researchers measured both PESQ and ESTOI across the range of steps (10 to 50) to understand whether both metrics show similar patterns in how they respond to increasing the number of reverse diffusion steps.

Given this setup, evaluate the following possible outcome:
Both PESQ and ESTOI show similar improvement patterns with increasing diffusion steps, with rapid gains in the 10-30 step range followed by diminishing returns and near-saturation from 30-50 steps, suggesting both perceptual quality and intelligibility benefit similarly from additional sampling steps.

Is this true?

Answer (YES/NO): NO